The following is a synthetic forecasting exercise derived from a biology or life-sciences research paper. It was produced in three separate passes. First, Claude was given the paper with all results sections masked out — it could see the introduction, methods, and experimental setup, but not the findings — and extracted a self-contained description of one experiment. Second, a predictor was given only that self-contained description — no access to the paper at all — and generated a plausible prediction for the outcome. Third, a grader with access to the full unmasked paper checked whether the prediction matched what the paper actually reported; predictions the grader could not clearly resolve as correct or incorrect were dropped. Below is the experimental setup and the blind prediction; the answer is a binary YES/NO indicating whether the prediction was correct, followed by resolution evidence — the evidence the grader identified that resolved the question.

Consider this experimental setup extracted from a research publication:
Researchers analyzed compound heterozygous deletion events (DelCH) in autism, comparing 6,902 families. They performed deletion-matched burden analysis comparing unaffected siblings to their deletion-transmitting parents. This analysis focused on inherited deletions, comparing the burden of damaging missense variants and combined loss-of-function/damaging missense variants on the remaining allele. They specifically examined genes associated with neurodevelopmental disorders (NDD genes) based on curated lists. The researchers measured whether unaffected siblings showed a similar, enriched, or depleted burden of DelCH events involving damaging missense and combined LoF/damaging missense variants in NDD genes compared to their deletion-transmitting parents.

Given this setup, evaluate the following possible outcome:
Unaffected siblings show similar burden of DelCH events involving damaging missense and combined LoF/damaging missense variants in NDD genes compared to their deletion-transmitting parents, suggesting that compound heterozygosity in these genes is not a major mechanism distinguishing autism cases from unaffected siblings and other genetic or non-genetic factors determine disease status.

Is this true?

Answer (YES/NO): NO